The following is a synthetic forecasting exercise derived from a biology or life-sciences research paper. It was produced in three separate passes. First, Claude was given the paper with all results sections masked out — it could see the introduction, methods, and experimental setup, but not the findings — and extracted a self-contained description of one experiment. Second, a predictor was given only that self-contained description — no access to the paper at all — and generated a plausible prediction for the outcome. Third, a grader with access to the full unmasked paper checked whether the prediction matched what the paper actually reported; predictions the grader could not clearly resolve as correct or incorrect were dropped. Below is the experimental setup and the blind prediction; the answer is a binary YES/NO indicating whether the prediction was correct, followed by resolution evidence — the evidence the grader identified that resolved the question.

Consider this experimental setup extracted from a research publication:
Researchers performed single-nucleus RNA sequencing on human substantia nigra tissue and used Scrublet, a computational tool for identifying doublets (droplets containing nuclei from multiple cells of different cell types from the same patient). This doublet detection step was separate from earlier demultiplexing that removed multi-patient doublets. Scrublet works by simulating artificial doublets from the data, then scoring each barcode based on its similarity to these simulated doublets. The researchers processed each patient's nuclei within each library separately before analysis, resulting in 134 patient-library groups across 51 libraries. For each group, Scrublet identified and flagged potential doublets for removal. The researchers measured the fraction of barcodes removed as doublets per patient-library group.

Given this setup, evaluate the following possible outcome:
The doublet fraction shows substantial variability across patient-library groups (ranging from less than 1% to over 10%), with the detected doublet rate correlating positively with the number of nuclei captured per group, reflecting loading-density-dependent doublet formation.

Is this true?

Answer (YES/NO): NO